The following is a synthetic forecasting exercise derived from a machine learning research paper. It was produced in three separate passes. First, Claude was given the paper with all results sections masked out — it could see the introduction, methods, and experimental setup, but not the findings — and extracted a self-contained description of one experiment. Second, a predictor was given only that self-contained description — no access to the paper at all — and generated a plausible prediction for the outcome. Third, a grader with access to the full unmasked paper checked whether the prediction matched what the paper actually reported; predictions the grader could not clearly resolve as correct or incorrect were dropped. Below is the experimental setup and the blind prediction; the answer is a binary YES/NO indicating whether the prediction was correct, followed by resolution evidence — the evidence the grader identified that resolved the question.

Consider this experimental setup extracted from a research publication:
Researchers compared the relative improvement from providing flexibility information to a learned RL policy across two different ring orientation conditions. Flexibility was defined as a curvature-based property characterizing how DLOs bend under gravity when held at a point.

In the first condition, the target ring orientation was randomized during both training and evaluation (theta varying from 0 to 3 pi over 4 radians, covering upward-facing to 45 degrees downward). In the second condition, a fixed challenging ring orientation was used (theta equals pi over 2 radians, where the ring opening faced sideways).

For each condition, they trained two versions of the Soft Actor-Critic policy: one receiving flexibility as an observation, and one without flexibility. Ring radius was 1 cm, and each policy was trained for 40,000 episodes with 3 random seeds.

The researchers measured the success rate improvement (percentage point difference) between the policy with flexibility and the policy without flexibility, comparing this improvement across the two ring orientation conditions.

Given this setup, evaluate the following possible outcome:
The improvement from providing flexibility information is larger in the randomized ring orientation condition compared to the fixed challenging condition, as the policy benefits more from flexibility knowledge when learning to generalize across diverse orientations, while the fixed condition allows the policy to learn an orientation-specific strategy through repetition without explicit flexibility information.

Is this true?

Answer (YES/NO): NO